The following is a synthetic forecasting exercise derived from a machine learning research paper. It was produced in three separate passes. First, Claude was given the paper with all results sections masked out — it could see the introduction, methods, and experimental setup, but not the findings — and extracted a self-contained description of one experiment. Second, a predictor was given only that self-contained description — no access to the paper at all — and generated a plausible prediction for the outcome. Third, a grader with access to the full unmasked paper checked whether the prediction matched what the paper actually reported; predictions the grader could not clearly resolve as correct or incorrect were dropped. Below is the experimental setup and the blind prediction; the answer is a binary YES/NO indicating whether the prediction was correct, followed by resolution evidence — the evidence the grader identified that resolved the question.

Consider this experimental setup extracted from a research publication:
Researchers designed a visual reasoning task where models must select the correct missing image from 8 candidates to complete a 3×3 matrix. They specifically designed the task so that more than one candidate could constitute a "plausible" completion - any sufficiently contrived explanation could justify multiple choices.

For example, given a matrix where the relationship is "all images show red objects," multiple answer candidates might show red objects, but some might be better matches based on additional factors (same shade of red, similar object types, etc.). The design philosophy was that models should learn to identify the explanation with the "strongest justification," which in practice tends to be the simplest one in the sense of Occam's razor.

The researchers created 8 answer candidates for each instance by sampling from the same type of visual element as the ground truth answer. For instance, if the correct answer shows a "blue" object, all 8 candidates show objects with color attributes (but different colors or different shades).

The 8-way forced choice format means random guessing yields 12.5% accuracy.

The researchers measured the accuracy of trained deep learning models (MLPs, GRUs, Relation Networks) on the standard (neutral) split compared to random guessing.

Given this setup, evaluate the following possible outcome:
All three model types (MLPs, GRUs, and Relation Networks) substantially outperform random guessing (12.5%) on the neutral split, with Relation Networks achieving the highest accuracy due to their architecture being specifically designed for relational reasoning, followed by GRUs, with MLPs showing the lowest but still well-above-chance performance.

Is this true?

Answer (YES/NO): YES